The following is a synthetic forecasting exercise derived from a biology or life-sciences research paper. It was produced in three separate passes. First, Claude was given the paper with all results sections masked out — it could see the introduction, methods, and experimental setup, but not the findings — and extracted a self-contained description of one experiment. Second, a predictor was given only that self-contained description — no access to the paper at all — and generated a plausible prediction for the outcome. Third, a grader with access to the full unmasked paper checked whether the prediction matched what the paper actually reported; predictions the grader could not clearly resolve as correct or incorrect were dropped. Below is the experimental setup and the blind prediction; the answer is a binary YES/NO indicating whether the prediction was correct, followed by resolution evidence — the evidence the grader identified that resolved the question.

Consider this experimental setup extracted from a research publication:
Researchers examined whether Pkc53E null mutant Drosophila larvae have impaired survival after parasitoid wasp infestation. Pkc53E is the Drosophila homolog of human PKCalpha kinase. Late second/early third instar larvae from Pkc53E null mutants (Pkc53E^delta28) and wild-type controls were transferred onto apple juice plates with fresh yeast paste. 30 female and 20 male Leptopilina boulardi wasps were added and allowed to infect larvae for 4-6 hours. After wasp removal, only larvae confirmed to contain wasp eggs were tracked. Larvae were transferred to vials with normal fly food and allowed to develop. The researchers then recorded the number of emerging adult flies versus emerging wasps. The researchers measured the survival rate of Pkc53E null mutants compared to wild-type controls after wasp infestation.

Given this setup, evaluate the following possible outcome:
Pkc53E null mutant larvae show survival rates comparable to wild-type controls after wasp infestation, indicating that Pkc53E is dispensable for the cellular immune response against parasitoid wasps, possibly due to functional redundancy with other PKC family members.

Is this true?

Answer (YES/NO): NO